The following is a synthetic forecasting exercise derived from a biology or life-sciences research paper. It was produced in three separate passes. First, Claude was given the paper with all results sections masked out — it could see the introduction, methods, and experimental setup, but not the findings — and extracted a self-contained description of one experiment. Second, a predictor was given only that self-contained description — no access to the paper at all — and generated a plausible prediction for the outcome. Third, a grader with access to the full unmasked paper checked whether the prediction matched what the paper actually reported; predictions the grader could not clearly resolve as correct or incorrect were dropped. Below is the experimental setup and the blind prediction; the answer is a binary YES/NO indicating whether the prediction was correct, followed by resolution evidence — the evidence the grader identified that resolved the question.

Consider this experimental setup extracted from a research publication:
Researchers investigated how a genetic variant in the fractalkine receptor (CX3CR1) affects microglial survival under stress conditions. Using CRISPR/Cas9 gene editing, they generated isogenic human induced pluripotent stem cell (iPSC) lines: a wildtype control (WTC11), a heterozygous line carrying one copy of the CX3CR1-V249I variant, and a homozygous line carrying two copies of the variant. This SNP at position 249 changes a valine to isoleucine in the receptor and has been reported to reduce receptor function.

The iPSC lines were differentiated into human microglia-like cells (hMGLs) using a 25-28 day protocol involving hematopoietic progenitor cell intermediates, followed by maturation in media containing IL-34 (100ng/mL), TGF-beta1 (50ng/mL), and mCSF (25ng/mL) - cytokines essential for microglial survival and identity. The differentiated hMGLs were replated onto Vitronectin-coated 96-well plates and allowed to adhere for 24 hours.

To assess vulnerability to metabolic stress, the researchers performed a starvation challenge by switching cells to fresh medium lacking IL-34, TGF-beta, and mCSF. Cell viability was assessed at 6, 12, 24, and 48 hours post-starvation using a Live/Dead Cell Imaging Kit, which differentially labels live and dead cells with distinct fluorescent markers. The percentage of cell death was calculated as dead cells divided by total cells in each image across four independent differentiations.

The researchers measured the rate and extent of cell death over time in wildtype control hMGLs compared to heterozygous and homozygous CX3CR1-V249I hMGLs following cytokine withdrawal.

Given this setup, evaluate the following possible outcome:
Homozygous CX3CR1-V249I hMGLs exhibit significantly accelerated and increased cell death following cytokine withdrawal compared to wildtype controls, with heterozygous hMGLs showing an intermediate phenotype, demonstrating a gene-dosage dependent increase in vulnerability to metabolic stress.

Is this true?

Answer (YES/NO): NO